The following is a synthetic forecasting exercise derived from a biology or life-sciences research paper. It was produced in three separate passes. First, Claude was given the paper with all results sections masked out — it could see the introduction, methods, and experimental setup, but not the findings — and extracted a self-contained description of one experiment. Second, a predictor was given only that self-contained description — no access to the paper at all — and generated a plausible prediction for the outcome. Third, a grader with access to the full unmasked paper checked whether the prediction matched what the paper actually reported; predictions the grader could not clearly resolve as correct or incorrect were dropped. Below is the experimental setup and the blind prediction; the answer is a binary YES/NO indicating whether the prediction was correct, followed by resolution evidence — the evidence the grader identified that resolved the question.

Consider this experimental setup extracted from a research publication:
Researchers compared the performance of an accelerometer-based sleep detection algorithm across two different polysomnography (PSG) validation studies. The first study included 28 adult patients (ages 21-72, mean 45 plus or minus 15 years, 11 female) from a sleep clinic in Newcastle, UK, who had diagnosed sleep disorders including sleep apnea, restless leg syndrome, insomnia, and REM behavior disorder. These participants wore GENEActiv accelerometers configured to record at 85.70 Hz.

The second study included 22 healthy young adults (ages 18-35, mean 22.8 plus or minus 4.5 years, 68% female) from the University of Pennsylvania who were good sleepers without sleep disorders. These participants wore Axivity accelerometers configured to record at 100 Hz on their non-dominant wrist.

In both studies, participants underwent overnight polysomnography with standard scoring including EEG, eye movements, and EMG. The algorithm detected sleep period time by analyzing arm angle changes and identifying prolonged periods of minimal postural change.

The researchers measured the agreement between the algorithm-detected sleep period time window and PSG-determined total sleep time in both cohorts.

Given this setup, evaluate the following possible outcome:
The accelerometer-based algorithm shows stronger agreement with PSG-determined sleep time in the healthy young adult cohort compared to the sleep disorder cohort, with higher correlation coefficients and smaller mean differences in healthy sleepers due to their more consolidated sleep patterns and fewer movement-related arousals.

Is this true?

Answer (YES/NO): NO